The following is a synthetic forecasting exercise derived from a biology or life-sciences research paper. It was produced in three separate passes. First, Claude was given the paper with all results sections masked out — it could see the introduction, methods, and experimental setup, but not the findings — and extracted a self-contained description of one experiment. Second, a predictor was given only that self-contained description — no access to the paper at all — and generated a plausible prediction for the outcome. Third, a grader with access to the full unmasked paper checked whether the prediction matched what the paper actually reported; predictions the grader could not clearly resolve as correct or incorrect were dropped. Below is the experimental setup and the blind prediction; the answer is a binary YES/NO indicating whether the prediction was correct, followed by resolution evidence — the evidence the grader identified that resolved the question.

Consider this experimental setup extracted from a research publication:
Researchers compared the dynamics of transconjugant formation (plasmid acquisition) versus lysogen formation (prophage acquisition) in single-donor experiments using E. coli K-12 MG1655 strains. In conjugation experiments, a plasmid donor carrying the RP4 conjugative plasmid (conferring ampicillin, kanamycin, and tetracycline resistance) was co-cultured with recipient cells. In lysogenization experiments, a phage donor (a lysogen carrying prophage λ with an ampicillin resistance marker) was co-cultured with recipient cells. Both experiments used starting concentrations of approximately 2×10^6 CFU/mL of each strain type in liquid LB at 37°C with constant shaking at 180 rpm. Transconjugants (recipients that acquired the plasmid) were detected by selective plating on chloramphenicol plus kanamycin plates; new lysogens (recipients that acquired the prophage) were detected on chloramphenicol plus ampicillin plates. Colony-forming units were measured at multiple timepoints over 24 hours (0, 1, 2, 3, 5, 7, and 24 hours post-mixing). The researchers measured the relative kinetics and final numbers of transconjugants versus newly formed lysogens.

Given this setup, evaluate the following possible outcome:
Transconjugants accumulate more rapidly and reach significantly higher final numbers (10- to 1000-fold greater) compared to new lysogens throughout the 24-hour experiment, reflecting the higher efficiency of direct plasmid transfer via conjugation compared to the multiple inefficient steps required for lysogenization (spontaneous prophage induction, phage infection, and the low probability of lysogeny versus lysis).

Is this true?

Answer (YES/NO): NO